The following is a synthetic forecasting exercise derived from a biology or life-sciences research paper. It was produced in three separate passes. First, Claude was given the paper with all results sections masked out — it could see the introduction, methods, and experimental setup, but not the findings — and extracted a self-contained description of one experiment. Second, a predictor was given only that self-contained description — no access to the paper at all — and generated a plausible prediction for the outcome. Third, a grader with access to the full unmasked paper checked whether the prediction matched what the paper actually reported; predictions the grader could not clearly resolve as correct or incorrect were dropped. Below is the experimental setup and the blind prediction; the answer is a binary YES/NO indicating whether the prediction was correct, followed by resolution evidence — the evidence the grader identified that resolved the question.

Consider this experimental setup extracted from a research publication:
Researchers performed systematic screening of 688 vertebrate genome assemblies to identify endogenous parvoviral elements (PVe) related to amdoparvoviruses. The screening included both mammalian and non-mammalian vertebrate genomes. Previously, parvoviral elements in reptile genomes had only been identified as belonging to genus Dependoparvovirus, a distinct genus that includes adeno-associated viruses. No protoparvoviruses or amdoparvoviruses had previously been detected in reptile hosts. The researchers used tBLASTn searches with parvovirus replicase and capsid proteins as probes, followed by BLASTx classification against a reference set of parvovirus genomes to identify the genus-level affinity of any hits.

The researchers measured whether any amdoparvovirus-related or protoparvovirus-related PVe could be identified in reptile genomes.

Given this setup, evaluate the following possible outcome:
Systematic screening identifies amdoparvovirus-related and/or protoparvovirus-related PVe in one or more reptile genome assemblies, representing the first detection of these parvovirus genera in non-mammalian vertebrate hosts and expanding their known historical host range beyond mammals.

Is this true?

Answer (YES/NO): YES